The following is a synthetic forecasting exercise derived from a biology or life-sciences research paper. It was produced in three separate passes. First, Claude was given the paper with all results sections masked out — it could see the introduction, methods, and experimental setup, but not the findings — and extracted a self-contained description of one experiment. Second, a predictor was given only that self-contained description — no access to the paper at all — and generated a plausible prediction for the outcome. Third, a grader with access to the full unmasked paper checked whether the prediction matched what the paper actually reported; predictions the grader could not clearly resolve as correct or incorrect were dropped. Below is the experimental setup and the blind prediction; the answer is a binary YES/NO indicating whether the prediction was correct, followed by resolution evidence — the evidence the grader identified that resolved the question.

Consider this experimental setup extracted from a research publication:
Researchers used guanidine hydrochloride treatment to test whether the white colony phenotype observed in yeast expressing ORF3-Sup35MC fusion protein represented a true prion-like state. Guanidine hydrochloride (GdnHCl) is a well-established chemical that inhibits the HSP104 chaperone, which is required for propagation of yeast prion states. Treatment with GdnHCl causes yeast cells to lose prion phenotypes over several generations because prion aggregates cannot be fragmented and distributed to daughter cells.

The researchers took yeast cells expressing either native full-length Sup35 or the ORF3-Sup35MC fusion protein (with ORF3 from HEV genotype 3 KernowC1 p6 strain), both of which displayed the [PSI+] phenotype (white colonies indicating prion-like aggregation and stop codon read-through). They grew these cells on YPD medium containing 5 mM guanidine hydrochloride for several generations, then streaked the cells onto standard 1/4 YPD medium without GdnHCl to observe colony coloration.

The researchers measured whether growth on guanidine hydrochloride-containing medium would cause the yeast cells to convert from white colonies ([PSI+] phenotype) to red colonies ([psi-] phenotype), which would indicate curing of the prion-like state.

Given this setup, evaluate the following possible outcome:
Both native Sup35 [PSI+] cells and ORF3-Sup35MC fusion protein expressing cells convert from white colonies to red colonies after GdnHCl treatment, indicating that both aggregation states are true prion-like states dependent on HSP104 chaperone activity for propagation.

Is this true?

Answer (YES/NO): YES